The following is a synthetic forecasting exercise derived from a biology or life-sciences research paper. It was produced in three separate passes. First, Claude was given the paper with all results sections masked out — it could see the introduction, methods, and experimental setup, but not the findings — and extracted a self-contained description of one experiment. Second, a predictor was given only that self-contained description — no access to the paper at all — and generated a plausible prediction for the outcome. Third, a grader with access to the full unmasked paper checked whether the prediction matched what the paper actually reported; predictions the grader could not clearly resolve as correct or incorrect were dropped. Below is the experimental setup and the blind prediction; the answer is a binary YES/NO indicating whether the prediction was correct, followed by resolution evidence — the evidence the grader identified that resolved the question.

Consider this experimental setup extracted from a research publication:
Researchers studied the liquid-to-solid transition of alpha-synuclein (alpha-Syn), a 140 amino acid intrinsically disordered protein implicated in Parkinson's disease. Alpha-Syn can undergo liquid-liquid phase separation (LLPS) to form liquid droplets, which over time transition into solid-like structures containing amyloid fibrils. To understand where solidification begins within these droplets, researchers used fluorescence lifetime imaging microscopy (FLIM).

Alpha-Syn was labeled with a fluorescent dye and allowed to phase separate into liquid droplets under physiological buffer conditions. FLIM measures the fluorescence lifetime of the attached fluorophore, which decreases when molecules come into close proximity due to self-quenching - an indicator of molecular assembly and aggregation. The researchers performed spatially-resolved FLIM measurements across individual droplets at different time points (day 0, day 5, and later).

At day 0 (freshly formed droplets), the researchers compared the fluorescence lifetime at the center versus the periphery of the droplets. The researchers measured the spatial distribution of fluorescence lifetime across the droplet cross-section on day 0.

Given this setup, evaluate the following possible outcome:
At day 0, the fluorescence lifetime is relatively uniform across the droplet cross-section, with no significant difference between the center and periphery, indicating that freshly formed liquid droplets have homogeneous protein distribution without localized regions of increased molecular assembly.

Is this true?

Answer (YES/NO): YES